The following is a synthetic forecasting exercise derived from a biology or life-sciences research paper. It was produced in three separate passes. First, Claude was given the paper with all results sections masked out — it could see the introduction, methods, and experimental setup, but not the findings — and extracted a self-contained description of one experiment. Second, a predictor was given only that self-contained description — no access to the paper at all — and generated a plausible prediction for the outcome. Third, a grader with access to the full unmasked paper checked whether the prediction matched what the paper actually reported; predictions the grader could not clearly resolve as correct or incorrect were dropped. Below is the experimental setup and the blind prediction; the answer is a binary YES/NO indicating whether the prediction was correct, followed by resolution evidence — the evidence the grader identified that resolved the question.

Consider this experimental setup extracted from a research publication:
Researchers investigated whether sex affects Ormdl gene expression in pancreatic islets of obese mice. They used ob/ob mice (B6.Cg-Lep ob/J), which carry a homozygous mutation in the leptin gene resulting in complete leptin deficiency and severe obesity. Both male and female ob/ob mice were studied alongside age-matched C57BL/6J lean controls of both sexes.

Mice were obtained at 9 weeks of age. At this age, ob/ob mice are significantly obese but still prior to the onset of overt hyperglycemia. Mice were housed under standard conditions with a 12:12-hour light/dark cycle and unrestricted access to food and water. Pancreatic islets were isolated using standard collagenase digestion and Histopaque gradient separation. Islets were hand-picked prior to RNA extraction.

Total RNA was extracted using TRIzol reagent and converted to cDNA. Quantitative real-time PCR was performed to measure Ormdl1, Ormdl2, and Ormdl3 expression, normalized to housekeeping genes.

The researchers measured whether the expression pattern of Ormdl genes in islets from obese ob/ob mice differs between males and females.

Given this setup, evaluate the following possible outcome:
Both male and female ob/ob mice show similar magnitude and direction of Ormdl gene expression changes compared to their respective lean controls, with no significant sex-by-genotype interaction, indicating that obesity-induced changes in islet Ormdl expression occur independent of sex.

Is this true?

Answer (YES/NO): NO